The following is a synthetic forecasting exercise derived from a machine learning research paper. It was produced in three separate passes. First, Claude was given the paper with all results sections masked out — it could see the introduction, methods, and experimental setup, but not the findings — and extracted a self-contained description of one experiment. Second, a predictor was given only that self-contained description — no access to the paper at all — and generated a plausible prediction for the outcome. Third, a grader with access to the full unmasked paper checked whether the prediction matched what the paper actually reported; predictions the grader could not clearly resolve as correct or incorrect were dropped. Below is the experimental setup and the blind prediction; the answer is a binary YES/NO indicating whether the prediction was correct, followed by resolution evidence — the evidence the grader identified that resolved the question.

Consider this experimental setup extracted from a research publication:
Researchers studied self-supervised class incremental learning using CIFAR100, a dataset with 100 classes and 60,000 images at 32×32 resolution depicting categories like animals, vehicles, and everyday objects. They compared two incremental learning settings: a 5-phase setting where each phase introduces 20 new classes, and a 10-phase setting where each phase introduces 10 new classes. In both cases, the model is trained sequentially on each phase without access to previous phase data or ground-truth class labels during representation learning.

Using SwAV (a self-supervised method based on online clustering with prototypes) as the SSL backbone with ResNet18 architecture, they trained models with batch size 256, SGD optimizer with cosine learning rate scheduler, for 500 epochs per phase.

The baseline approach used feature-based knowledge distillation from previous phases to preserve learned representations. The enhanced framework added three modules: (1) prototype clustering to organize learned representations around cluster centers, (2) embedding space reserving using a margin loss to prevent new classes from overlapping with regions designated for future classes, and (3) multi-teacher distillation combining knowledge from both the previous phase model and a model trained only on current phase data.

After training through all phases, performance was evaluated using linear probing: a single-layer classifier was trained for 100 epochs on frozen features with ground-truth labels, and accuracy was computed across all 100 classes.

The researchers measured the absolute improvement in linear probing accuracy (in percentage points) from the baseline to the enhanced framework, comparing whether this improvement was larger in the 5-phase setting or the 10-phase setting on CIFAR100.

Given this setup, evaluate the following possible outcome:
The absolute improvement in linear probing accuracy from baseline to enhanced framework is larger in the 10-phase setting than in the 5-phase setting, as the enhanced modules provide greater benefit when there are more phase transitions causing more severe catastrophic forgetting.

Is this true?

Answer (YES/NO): NO